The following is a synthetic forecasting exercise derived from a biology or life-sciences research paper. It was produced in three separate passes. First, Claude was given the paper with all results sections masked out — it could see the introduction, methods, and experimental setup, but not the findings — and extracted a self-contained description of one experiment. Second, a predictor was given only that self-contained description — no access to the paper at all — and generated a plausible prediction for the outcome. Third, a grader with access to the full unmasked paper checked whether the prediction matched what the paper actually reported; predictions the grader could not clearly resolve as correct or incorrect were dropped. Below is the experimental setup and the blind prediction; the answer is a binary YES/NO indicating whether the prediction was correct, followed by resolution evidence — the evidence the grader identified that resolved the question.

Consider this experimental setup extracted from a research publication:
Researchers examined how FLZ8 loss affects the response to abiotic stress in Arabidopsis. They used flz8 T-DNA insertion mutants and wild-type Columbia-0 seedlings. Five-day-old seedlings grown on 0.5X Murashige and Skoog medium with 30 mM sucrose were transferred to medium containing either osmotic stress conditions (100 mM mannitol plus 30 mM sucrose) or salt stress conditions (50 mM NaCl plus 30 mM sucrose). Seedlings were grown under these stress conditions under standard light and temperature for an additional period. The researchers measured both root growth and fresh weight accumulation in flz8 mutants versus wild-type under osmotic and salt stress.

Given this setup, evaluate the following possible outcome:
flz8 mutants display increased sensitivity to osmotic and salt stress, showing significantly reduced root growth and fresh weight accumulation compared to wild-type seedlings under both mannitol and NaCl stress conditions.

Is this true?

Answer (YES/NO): YES